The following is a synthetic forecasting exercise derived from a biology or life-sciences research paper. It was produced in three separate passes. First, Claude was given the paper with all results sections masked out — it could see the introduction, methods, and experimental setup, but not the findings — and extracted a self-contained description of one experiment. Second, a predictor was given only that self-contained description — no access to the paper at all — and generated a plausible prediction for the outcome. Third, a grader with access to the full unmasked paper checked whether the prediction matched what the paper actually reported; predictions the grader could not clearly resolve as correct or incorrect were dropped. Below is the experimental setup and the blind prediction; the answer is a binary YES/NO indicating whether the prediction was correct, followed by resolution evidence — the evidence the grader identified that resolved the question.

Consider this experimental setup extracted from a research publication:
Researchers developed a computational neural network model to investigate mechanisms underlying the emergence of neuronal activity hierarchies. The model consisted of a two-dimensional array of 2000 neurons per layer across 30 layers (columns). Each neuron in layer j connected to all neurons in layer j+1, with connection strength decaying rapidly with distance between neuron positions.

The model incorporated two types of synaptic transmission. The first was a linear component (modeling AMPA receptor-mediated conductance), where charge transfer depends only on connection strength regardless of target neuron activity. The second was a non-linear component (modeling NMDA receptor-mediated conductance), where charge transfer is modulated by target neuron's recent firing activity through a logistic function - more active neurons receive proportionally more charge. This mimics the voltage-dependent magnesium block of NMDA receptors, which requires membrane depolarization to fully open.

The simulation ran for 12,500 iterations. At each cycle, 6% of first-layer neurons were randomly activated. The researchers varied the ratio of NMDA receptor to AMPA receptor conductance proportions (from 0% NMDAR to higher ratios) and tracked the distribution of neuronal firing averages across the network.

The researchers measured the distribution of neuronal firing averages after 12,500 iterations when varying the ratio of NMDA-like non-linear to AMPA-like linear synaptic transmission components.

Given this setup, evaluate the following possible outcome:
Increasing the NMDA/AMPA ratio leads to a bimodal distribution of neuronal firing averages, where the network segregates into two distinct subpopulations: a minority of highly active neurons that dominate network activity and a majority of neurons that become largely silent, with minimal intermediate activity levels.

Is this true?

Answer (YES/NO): NO